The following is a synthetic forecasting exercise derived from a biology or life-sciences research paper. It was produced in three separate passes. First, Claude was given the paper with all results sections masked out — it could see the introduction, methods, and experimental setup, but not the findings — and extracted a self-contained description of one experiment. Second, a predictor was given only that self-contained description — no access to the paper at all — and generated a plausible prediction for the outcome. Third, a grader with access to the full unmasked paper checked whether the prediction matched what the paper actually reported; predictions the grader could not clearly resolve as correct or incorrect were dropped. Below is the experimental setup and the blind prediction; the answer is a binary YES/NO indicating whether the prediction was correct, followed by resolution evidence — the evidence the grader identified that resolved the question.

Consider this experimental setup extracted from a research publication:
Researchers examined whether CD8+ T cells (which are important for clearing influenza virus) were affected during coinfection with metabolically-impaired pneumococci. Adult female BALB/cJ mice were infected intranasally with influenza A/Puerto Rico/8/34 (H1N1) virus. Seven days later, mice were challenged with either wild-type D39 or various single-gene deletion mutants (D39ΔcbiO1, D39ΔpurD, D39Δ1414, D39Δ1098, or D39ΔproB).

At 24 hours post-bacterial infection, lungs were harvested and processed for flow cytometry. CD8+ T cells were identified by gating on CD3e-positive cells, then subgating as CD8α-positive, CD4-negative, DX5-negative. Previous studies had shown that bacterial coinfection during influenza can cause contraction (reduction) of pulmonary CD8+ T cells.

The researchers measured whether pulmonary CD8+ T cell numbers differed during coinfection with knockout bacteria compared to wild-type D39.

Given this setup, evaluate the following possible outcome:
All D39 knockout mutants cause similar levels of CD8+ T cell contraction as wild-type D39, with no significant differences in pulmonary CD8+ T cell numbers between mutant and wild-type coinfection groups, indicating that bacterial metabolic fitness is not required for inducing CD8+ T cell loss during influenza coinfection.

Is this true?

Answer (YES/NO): YES